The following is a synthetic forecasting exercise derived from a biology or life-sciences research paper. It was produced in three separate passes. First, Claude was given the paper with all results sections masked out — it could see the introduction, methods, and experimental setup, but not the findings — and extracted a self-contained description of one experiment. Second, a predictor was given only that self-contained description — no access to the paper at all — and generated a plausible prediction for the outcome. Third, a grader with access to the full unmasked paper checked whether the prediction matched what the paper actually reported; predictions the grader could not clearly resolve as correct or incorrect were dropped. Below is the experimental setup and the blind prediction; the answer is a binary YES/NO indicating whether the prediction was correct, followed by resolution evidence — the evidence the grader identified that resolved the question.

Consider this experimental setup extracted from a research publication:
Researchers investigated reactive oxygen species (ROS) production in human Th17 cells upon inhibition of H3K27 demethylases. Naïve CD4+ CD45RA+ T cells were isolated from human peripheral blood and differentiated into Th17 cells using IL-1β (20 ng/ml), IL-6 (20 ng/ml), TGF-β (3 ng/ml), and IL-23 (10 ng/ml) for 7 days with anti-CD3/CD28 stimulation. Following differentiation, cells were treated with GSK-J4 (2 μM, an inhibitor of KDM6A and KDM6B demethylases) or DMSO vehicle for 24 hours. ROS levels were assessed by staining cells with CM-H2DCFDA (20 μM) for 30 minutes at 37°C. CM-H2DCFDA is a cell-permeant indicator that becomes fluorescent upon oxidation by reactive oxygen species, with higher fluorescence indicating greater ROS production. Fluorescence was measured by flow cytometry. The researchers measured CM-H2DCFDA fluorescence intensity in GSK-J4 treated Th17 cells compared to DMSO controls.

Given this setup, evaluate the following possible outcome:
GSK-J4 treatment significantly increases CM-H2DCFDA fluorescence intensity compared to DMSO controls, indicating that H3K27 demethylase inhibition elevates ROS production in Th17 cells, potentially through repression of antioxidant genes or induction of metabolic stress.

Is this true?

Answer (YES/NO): NO